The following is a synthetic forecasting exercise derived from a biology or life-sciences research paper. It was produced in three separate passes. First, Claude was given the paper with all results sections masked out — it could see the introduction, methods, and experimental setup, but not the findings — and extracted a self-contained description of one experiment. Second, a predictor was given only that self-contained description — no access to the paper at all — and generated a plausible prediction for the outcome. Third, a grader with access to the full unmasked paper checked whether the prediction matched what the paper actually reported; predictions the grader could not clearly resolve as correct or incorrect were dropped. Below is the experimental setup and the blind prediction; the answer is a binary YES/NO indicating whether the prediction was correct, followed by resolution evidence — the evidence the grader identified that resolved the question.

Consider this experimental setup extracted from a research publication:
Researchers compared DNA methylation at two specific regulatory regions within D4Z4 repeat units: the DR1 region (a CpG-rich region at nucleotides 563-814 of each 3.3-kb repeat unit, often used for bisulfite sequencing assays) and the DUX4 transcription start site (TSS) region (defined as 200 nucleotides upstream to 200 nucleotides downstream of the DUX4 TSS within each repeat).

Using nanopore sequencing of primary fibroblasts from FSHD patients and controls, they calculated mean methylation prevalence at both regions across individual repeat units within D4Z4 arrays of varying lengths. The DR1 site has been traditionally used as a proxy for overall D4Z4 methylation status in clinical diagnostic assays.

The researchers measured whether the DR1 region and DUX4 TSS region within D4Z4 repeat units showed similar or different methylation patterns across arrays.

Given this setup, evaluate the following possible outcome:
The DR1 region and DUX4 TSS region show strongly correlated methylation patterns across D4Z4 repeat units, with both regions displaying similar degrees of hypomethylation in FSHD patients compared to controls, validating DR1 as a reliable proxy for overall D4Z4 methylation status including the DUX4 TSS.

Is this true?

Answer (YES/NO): NO